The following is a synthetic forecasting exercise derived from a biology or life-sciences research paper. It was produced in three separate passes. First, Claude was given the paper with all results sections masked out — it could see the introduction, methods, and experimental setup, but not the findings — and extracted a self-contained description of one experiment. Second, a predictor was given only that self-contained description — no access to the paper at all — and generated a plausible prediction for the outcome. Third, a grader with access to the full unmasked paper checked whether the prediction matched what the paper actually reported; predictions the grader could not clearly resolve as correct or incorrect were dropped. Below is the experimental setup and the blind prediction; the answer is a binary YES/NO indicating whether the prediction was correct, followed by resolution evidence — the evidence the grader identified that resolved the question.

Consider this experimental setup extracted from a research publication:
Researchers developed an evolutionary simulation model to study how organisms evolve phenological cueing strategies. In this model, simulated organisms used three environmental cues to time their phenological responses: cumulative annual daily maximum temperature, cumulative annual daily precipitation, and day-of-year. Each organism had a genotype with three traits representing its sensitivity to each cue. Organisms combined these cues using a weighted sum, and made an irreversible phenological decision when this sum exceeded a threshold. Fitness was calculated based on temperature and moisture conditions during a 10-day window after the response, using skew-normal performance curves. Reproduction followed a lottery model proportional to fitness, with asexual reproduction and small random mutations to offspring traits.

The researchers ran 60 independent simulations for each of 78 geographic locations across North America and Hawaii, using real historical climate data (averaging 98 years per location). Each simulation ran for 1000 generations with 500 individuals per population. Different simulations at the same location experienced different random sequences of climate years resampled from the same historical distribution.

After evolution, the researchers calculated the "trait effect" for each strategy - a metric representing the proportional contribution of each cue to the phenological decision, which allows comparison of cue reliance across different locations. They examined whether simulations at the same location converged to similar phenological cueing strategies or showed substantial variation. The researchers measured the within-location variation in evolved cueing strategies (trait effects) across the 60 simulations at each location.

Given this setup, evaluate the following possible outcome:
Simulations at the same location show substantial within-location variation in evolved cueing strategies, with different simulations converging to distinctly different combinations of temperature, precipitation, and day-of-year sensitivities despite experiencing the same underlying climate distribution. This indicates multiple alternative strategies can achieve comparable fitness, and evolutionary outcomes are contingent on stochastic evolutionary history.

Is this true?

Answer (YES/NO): YES